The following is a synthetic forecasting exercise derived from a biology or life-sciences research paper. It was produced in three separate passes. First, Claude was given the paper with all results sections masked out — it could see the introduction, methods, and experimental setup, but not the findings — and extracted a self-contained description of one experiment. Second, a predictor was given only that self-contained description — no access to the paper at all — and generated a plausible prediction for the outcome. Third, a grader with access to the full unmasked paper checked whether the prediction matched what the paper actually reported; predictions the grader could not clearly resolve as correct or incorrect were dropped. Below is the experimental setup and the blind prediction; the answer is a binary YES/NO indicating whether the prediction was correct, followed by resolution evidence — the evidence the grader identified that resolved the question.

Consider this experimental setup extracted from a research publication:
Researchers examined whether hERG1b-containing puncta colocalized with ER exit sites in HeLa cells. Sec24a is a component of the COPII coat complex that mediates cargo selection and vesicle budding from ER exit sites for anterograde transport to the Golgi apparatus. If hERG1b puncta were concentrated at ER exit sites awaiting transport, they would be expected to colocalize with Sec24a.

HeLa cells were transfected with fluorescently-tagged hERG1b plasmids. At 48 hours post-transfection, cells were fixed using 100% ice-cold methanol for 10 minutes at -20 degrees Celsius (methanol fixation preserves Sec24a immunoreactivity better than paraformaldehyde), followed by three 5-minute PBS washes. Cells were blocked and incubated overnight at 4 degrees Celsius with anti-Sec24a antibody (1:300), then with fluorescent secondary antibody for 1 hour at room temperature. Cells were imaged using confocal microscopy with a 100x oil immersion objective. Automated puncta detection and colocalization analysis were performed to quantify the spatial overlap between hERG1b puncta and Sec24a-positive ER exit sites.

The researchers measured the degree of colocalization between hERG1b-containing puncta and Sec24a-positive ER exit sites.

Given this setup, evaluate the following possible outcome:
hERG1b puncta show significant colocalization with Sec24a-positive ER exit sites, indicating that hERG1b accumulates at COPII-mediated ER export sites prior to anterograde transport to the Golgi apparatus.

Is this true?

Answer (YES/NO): NO